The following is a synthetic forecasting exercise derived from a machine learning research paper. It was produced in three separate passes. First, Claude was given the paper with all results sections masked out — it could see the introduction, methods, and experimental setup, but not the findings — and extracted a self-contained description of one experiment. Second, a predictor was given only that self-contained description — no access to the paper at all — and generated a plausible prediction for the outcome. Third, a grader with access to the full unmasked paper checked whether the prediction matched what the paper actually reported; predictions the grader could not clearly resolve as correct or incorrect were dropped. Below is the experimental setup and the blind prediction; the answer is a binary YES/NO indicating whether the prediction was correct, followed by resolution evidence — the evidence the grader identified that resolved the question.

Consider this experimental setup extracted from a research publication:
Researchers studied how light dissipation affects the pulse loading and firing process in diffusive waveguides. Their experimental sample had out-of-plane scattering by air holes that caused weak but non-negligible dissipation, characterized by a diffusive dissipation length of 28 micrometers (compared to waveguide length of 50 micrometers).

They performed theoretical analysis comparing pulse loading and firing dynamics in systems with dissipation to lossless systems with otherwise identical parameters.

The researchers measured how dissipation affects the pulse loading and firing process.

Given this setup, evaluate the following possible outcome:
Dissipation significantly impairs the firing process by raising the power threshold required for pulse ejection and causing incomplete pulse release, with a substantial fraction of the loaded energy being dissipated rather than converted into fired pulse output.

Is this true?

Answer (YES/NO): NO